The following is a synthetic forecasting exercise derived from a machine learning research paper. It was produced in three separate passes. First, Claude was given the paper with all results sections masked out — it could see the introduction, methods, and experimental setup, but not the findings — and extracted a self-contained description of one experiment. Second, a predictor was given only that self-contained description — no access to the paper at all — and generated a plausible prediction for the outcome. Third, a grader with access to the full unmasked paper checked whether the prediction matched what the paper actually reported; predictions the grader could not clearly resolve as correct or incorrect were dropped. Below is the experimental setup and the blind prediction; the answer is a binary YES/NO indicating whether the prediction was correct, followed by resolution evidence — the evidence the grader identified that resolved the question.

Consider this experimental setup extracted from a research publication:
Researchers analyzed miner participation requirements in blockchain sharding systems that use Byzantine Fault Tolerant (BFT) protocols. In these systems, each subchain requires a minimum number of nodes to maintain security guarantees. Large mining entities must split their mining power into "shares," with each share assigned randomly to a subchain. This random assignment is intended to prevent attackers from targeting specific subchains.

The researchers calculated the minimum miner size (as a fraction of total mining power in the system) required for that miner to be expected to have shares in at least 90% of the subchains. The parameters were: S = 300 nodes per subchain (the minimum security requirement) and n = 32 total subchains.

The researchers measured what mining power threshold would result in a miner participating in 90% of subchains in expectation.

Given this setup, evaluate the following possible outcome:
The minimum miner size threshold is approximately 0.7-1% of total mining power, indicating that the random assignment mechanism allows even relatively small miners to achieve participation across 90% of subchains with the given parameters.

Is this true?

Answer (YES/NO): YES